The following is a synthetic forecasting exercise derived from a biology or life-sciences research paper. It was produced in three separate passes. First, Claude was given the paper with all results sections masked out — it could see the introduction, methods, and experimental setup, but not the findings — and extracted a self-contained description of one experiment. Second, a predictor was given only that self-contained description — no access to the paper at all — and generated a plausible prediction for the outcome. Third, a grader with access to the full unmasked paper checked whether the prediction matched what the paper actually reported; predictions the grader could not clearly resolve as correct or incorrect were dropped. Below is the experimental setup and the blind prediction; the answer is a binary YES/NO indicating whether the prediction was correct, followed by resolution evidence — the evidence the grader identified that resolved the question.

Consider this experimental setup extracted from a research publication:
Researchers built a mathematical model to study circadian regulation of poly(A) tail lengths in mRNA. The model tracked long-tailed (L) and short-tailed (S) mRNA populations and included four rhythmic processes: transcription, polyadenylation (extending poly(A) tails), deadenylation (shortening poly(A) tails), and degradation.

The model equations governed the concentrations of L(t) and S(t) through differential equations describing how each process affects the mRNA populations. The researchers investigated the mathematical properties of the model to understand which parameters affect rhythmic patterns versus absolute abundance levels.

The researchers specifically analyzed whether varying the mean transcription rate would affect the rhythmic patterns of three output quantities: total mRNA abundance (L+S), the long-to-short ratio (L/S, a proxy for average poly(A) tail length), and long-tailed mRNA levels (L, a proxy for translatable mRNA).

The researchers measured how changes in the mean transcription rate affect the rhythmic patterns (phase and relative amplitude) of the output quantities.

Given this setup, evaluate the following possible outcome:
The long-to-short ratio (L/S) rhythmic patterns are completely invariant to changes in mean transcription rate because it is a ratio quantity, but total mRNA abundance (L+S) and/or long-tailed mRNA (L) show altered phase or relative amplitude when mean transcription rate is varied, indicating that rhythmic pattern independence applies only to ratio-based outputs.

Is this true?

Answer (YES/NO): NO